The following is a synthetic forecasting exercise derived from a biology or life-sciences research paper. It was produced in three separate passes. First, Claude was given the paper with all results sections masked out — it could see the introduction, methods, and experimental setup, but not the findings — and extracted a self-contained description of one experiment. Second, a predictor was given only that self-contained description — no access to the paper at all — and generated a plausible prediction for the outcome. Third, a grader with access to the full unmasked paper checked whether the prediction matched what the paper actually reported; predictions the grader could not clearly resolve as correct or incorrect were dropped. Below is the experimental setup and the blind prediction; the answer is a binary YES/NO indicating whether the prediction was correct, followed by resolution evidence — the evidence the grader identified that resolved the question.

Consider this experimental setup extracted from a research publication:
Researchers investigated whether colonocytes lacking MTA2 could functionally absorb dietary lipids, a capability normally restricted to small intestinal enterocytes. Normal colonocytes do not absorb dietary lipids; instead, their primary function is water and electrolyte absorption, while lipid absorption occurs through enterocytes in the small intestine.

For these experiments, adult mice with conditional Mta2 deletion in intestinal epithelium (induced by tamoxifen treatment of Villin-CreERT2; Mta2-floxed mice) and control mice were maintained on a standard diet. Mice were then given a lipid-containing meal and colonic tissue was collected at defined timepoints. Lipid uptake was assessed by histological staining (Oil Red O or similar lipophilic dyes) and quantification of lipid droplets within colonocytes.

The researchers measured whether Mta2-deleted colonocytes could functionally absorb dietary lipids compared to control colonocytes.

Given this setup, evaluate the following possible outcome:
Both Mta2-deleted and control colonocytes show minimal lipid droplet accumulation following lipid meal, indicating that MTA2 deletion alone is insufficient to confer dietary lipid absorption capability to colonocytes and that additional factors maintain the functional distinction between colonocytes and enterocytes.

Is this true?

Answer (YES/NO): NO